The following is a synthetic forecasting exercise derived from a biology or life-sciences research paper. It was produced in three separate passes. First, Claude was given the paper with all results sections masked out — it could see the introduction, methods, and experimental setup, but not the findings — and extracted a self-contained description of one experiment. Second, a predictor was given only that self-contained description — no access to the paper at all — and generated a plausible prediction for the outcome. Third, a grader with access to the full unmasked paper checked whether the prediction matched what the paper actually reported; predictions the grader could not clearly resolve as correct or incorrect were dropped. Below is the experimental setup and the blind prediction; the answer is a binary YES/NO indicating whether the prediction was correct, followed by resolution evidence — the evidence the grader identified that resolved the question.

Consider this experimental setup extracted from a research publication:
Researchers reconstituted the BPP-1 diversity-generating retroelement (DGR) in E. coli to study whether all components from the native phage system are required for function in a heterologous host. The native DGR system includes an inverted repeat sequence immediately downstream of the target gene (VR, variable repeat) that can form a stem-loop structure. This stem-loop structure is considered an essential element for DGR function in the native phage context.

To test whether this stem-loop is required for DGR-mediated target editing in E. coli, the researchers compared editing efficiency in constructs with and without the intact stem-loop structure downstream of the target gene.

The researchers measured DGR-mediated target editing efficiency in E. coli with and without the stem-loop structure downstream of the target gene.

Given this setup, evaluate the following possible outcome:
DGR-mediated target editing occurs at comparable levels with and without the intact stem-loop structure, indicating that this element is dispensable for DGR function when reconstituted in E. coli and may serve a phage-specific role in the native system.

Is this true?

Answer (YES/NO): NO